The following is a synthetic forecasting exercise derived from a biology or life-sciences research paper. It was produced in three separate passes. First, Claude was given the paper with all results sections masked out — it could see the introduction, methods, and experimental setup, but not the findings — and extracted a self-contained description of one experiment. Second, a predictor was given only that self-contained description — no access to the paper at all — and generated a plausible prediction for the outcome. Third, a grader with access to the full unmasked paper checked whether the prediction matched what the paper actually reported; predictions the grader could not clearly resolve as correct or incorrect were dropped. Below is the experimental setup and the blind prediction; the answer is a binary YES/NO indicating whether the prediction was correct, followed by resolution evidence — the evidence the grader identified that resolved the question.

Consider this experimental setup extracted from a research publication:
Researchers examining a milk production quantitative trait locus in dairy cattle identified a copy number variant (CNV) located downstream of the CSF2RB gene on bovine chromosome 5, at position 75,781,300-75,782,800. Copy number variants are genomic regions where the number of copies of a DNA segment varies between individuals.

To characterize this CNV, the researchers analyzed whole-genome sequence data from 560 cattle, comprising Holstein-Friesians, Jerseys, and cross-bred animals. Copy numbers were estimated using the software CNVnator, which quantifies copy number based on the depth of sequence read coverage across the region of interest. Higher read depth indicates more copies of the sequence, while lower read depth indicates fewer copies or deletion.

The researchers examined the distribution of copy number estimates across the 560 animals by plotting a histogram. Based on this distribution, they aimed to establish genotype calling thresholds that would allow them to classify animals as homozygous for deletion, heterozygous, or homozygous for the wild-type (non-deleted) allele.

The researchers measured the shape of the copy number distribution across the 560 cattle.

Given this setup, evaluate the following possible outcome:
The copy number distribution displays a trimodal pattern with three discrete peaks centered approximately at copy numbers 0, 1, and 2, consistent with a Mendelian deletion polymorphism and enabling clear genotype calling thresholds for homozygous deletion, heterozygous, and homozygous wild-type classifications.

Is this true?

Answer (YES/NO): YES